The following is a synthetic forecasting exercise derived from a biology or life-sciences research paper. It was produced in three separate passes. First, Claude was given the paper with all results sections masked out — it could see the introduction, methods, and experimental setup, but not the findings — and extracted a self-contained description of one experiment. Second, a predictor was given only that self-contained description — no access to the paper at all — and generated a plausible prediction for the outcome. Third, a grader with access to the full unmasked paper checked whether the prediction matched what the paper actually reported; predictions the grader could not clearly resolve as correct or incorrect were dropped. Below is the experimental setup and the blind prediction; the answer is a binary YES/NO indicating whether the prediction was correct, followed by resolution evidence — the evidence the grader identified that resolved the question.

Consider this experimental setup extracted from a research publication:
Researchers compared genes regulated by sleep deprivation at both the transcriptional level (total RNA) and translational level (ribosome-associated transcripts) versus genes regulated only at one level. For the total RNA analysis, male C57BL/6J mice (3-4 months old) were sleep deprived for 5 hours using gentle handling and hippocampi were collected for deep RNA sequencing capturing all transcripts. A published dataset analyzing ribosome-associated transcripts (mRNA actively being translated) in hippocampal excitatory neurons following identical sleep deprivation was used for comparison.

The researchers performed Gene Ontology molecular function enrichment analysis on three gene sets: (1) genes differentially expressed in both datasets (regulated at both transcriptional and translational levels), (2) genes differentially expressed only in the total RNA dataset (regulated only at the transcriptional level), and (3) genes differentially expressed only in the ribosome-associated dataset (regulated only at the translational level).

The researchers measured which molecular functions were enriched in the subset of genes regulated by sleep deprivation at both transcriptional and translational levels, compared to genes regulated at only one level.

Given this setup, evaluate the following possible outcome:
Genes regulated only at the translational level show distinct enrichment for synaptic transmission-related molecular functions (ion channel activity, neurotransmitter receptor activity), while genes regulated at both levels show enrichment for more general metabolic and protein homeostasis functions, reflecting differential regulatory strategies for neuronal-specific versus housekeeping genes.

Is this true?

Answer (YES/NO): NO